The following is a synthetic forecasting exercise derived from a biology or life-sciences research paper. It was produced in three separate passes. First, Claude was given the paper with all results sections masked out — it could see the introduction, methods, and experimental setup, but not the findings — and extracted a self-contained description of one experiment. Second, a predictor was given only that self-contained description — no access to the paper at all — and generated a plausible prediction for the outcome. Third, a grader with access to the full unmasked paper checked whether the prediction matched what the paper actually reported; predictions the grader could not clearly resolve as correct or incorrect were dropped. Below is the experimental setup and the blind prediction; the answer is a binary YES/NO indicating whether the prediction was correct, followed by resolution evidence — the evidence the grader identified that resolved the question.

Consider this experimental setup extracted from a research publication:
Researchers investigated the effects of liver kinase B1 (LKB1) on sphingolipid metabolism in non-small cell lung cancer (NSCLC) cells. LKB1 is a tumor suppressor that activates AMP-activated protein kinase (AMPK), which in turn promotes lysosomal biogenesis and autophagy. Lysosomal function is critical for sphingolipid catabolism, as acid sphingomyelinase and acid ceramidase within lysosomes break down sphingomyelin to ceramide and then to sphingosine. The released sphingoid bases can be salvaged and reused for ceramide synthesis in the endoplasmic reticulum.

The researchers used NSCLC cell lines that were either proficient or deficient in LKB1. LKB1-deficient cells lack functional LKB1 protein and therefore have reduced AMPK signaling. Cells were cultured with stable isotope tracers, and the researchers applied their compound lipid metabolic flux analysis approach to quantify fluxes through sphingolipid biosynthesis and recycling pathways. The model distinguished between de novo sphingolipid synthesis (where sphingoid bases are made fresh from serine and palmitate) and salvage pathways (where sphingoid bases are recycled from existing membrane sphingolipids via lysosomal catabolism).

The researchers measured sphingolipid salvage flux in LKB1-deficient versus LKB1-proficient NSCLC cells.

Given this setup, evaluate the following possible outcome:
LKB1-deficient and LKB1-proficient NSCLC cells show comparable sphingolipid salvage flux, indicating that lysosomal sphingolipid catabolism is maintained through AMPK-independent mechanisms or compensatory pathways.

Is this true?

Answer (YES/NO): NO